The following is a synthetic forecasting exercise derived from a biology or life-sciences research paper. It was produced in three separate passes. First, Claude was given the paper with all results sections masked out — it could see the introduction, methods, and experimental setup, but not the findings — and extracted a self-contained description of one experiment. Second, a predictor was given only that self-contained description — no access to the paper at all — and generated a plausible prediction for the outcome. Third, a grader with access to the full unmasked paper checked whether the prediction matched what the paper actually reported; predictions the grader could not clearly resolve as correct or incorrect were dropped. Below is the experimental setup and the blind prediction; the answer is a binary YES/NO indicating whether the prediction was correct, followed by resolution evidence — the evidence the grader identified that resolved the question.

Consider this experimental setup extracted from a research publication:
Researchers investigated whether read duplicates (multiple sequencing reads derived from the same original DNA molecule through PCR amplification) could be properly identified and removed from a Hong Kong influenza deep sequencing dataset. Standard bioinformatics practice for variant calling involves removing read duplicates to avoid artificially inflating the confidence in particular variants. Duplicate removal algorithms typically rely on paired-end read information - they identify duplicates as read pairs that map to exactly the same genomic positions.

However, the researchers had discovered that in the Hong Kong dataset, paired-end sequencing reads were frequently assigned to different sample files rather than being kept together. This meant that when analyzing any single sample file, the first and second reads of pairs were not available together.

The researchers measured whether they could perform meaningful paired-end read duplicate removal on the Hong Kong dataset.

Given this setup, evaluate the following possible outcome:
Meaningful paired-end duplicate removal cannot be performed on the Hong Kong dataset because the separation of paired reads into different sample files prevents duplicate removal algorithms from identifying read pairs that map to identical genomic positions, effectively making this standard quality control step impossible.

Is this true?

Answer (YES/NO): YES